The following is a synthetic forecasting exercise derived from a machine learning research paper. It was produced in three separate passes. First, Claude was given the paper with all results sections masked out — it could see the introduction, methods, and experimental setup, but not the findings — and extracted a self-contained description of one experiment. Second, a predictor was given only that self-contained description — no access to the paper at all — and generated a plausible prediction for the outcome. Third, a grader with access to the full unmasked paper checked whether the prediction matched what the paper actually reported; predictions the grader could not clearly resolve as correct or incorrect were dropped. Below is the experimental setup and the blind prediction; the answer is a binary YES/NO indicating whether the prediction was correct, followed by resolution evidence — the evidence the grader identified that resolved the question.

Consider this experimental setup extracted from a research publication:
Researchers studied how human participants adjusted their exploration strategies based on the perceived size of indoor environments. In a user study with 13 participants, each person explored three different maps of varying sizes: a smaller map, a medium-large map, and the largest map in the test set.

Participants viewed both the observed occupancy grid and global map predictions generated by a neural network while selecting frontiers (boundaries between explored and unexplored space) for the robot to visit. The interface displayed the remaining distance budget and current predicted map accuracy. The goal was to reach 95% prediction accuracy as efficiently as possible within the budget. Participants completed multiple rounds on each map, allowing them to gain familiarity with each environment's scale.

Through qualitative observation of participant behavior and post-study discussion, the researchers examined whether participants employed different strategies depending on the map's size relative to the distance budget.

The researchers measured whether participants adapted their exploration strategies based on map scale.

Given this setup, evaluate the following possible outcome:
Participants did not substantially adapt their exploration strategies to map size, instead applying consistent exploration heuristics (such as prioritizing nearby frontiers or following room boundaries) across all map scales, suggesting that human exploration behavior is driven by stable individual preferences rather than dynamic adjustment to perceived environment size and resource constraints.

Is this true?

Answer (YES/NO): NO